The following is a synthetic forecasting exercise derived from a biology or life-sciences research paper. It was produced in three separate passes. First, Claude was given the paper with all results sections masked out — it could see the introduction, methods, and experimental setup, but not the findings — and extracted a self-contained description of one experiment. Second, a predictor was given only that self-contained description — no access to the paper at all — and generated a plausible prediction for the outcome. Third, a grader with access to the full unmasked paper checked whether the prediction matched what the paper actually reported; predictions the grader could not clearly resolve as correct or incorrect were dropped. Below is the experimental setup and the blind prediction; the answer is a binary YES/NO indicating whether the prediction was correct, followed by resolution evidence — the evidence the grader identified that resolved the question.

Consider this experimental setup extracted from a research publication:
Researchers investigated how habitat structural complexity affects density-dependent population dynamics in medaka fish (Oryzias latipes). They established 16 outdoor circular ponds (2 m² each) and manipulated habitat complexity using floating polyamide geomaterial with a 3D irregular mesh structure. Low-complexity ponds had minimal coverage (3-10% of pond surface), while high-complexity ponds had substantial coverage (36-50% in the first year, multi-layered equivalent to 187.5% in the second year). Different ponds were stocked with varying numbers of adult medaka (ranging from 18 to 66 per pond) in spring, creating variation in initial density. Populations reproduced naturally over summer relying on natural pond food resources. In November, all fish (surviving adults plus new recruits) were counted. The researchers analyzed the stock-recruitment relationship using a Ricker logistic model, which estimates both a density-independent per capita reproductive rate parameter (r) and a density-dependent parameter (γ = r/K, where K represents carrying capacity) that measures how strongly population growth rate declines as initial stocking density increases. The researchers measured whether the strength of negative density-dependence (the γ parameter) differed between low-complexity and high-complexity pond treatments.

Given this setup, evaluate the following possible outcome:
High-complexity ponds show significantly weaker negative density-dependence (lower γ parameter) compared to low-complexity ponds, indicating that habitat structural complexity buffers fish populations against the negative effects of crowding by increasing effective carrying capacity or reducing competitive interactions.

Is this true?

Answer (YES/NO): YES